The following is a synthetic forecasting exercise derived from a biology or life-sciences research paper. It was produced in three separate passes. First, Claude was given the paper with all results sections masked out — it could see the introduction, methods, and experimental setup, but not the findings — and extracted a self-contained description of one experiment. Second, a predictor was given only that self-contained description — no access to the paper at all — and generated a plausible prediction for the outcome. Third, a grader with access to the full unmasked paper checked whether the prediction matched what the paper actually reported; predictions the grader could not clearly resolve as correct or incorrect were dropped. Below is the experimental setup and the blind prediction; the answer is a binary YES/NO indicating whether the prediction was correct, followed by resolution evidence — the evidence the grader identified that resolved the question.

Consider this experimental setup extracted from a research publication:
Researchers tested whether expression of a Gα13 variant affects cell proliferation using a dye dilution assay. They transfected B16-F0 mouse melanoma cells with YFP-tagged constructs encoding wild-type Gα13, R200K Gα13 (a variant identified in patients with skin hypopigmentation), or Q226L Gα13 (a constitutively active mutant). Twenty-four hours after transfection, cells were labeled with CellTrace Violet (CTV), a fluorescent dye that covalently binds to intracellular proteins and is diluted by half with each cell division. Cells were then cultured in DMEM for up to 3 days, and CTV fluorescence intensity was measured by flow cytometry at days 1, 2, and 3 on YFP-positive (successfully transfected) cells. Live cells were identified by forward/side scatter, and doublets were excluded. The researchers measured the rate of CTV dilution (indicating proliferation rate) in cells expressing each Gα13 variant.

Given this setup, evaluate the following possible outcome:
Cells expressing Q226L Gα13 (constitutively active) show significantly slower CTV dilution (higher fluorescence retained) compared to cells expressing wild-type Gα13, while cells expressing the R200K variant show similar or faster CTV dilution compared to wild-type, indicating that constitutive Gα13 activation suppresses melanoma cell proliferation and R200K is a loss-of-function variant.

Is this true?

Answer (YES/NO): NO